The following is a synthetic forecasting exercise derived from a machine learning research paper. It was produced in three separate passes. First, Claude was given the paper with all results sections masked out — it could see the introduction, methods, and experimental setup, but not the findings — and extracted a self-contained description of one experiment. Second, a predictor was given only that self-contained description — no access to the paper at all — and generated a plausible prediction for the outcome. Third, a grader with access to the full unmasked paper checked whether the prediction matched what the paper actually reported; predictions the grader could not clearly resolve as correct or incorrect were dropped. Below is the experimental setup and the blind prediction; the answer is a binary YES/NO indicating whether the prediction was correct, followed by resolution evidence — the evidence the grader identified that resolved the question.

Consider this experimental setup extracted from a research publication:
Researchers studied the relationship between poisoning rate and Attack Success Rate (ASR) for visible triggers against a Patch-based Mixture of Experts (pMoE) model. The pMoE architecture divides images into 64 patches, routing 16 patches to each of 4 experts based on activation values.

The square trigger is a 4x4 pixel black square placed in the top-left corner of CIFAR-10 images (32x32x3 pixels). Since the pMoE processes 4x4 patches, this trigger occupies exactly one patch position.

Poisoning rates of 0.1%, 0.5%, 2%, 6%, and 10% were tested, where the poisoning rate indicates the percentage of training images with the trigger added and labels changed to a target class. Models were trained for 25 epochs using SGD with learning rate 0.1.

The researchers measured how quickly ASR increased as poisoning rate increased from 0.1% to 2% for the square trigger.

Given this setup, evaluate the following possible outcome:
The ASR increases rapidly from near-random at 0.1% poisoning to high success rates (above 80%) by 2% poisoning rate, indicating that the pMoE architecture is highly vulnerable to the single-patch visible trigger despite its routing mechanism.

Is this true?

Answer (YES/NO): NO